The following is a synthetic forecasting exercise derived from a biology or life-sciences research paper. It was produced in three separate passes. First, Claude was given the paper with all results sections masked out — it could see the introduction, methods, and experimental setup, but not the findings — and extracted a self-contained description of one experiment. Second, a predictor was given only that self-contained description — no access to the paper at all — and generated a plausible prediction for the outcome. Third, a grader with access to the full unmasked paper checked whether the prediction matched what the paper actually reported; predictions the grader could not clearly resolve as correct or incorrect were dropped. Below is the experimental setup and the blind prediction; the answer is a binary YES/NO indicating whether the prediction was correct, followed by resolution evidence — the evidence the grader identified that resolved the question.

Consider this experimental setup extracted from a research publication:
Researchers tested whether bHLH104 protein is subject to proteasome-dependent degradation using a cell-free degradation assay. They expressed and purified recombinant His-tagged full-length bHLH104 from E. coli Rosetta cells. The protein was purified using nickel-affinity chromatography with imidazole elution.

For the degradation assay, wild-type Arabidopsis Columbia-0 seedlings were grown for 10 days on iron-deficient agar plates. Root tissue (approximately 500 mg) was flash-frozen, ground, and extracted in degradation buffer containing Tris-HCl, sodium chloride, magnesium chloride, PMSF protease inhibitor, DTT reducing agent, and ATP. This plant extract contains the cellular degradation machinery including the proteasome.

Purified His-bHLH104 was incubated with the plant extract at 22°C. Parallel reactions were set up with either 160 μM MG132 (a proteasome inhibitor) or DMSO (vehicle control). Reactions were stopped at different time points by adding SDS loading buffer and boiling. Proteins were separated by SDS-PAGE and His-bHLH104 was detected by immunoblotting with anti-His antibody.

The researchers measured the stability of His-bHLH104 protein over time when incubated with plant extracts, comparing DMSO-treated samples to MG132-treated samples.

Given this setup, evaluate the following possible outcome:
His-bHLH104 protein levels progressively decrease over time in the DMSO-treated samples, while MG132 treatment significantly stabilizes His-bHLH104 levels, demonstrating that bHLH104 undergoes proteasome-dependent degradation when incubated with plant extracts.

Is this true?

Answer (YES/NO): YES